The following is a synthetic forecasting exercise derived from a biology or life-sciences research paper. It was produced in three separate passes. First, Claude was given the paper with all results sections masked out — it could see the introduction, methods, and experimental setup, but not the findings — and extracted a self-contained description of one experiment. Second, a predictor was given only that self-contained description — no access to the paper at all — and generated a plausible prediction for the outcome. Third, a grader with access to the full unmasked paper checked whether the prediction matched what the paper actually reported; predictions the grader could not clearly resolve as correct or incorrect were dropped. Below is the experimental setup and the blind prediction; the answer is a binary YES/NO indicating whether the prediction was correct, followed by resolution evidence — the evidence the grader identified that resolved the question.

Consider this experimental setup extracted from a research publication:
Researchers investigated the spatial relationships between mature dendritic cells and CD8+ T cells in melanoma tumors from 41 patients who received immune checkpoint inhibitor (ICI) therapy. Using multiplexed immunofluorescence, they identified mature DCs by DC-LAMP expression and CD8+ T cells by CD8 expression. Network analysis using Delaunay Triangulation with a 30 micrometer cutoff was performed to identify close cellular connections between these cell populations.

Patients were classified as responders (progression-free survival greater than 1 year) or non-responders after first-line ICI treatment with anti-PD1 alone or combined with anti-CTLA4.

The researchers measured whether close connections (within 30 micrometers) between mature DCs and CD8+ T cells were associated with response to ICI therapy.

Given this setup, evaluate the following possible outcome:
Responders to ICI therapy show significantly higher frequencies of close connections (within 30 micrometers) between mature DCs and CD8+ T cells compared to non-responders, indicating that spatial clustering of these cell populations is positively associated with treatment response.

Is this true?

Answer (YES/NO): NO